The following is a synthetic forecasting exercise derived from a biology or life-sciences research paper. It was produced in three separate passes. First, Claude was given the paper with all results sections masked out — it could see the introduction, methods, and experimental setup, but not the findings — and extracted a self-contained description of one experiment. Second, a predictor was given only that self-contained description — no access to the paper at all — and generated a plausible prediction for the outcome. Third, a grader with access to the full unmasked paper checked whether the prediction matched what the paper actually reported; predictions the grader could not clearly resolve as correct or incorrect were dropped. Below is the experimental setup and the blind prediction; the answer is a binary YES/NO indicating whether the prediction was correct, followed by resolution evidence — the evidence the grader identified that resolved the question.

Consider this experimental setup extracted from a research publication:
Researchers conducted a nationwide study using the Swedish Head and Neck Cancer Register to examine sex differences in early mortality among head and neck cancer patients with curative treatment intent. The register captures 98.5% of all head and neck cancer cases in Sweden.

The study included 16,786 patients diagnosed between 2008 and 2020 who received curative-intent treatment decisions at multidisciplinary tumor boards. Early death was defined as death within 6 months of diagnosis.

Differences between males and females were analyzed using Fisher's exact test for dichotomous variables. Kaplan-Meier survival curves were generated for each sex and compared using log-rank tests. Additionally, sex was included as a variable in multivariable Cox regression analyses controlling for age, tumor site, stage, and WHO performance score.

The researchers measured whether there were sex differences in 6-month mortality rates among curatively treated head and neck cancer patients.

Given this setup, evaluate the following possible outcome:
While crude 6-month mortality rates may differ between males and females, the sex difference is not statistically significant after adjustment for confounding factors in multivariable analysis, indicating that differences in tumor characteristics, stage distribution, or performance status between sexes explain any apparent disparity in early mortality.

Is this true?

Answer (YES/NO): NO